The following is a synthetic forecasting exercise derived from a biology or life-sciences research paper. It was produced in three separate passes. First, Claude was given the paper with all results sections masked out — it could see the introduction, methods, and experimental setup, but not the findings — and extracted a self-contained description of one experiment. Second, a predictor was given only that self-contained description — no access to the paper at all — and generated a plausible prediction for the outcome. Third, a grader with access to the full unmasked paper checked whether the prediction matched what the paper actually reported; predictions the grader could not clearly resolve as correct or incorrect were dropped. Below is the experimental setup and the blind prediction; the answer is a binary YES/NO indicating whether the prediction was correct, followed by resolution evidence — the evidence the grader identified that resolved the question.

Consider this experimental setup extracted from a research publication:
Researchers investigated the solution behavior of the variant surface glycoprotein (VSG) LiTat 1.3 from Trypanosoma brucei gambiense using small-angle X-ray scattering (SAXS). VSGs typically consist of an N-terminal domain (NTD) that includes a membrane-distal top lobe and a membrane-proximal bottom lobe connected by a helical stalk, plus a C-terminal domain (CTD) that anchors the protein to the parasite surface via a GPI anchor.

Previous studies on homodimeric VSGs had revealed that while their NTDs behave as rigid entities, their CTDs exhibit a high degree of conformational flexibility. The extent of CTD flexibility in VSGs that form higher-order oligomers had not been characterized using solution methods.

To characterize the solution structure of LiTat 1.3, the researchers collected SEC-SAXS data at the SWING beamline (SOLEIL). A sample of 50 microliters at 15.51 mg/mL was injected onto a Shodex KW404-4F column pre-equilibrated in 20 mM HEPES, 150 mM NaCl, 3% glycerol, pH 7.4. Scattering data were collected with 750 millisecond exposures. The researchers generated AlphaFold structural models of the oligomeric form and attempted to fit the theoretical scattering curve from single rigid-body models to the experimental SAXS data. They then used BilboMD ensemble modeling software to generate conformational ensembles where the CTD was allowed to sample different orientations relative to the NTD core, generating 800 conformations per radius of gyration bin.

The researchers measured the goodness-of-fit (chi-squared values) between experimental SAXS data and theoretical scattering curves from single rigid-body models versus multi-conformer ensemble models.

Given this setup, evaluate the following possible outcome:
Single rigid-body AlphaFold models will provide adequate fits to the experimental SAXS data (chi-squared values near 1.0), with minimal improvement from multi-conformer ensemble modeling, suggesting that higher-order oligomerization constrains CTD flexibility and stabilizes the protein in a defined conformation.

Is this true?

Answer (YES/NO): NO